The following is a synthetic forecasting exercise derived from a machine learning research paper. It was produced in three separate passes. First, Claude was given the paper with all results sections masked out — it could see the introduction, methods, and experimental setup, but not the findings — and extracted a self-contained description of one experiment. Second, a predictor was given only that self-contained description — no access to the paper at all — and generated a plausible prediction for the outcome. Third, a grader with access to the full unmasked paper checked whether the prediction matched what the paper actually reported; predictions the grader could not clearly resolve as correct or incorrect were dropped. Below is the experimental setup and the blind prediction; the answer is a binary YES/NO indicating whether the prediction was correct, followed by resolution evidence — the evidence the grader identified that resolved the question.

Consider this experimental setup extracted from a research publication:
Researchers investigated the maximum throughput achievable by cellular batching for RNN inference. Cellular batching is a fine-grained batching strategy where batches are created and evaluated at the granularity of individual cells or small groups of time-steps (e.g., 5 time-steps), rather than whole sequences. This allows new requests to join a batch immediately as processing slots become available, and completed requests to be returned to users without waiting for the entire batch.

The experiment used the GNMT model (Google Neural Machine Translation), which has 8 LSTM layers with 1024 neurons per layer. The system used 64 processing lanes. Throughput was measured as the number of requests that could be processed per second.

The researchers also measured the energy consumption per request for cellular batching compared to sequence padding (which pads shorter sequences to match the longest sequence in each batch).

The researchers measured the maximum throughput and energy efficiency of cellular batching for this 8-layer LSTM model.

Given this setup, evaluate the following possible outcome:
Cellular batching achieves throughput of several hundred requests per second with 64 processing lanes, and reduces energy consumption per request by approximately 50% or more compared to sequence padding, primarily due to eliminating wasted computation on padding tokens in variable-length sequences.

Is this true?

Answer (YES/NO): NO